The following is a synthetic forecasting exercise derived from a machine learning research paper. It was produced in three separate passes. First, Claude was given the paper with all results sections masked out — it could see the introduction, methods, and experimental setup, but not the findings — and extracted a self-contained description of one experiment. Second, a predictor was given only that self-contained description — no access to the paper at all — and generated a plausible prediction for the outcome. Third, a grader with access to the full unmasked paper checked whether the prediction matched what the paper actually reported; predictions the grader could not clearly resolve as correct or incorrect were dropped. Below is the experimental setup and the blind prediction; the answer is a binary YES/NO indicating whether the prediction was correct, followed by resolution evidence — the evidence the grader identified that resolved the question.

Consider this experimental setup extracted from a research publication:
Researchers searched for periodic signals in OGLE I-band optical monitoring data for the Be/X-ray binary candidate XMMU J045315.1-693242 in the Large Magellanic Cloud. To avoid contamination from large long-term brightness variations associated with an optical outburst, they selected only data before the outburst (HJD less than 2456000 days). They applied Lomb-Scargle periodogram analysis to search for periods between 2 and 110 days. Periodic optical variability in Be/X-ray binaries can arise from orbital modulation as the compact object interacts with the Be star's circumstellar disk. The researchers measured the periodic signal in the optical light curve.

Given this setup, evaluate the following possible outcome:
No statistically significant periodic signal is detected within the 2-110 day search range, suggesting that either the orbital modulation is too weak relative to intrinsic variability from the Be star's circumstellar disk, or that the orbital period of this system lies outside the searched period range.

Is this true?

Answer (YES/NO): NO